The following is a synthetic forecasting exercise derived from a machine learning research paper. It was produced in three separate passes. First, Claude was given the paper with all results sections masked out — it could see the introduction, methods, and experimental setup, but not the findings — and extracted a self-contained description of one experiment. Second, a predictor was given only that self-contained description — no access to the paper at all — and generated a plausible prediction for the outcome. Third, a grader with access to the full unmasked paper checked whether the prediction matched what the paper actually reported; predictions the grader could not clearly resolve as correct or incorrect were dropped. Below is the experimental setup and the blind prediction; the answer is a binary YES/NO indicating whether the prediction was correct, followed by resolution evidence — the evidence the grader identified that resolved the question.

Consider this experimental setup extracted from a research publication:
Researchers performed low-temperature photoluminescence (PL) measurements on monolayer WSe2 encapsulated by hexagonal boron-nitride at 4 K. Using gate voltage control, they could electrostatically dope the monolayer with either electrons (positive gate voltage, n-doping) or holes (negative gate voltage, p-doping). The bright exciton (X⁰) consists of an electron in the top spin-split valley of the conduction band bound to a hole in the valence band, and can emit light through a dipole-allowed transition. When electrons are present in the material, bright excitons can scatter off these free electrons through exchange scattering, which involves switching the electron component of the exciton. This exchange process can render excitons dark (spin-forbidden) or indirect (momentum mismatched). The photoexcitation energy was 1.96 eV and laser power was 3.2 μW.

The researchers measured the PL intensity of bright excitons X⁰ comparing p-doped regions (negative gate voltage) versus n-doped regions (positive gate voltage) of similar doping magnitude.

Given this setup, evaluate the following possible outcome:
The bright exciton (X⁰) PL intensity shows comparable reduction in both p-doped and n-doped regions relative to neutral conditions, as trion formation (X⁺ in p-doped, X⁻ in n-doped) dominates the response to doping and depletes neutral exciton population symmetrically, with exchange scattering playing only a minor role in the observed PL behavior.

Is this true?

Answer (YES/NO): NO